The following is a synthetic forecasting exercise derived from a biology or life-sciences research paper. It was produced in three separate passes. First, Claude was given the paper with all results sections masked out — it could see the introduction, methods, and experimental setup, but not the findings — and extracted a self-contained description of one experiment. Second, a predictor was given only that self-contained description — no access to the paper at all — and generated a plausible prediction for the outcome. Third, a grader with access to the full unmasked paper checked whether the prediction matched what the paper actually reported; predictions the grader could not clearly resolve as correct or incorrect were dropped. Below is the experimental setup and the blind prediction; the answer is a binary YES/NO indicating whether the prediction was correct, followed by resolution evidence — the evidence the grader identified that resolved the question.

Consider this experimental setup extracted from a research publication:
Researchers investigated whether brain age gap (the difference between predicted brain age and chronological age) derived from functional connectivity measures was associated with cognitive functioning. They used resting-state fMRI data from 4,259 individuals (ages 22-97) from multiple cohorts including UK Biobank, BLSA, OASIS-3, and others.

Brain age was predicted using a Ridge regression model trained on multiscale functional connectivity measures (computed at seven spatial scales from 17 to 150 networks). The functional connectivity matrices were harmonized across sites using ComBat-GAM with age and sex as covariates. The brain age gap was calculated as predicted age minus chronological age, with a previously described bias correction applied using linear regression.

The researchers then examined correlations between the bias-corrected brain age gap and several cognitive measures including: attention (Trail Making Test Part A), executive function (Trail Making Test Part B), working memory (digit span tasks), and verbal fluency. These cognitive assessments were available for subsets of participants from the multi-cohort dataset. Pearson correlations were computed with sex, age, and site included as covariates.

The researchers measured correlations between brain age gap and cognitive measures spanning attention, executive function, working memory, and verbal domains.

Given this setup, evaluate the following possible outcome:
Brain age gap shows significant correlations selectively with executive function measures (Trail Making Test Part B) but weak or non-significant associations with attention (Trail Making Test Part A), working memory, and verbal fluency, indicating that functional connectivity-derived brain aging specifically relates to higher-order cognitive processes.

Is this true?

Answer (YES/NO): NO